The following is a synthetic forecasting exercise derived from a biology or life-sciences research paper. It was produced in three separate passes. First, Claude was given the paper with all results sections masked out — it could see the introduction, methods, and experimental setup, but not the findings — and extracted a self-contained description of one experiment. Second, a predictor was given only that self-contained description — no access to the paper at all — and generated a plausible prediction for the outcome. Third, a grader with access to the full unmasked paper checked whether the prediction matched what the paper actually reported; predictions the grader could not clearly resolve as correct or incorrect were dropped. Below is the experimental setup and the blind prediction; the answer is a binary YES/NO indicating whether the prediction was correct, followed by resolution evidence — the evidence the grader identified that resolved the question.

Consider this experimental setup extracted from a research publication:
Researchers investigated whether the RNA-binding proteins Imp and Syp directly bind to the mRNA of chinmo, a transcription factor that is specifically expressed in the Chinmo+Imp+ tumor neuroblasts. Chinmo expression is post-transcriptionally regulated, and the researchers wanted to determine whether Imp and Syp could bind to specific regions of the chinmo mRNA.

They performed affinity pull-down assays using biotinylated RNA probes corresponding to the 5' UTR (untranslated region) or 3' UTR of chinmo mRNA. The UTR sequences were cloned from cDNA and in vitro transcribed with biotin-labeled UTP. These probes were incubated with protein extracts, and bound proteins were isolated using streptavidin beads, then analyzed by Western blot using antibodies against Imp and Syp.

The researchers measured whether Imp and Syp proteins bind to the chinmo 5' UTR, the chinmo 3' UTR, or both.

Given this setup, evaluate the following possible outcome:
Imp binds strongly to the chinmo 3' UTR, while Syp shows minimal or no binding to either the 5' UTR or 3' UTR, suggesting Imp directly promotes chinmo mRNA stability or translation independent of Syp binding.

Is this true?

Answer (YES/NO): NO